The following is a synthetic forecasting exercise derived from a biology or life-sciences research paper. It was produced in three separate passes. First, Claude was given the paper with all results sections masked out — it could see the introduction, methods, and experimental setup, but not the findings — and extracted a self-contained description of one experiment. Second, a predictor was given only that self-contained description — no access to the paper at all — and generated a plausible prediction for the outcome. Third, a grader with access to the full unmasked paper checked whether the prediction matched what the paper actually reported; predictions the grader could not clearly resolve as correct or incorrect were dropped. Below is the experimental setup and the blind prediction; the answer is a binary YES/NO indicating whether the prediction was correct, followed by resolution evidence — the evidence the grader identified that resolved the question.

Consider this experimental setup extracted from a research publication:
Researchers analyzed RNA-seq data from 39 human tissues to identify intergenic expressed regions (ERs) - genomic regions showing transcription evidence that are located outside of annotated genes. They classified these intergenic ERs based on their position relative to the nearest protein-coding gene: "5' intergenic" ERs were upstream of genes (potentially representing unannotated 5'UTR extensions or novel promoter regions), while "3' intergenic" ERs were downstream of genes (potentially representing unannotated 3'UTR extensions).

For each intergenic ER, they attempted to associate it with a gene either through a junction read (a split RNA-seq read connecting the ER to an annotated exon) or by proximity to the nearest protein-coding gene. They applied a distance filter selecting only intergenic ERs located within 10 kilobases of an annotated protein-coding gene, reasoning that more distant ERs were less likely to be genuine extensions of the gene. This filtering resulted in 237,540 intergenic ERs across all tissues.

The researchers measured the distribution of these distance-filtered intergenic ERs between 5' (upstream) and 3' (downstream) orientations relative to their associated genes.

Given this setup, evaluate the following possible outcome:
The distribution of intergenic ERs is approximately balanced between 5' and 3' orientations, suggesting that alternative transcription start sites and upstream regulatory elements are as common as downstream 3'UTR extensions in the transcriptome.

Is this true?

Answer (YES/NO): NO